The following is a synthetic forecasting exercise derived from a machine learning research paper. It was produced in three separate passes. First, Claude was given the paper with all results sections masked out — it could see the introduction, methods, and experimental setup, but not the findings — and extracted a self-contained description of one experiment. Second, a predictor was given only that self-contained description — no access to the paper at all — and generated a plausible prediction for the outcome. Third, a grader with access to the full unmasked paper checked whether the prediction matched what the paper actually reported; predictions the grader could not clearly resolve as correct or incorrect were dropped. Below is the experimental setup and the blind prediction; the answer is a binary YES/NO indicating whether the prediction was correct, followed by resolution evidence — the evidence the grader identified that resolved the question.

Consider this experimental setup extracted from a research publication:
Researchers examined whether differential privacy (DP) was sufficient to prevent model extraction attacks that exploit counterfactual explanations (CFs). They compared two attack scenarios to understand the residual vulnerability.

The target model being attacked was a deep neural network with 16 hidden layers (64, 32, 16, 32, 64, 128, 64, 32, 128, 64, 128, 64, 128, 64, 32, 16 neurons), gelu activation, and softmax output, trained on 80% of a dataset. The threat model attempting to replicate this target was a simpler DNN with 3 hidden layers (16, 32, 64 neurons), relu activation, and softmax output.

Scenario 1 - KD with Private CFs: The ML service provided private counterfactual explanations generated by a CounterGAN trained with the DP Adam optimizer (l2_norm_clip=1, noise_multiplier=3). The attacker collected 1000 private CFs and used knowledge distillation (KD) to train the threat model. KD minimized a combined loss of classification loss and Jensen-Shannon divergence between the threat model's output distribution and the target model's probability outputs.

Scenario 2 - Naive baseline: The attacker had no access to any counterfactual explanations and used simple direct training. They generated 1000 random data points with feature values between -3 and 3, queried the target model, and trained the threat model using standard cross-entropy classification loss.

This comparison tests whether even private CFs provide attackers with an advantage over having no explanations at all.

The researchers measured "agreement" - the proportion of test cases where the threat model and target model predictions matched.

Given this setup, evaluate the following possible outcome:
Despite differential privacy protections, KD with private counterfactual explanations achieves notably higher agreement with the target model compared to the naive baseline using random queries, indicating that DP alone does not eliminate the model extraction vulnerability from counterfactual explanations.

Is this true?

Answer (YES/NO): NO